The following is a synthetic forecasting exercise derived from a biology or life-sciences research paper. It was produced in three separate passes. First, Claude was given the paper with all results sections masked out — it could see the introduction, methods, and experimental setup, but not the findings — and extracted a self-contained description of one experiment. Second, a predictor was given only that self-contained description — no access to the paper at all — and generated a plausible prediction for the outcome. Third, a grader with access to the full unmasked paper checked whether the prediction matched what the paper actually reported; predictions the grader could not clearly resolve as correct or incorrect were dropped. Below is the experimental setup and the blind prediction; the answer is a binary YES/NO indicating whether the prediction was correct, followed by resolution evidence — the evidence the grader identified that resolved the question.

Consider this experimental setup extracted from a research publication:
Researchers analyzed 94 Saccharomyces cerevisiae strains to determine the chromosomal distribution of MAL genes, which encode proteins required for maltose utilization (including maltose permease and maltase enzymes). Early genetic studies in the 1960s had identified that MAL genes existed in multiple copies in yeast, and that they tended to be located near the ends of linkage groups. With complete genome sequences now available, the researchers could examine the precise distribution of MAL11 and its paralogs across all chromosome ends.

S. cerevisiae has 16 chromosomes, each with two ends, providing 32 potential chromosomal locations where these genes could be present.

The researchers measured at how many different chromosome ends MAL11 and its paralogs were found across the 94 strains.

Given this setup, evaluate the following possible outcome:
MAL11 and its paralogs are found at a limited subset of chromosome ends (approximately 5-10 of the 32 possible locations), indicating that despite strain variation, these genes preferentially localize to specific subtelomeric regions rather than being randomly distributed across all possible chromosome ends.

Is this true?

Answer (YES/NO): NO